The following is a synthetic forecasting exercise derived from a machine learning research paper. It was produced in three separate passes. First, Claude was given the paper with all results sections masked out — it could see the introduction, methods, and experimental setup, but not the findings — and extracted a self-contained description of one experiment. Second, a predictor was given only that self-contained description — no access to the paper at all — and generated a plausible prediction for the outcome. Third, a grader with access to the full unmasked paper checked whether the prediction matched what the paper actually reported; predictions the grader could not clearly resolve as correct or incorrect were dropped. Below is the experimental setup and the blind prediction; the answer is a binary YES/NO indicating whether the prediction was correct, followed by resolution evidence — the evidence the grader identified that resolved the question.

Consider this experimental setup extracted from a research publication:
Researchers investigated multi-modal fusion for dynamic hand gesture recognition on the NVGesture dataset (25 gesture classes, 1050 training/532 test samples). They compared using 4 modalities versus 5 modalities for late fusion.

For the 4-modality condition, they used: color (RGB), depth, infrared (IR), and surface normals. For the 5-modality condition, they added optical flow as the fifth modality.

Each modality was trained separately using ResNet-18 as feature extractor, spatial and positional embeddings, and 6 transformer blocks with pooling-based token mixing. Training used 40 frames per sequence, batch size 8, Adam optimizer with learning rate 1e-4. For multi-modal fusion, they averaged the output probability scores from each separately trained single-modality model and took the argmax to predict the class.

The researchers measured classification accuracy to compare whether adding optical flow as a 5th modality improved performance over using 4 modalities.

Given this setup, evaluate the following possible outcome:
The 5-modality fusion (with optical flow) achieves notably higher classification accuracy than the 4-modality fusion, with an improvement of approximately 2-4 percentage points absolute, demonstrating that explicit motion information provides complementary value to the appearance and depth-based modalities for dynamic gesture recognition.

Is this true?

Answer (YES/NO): NO